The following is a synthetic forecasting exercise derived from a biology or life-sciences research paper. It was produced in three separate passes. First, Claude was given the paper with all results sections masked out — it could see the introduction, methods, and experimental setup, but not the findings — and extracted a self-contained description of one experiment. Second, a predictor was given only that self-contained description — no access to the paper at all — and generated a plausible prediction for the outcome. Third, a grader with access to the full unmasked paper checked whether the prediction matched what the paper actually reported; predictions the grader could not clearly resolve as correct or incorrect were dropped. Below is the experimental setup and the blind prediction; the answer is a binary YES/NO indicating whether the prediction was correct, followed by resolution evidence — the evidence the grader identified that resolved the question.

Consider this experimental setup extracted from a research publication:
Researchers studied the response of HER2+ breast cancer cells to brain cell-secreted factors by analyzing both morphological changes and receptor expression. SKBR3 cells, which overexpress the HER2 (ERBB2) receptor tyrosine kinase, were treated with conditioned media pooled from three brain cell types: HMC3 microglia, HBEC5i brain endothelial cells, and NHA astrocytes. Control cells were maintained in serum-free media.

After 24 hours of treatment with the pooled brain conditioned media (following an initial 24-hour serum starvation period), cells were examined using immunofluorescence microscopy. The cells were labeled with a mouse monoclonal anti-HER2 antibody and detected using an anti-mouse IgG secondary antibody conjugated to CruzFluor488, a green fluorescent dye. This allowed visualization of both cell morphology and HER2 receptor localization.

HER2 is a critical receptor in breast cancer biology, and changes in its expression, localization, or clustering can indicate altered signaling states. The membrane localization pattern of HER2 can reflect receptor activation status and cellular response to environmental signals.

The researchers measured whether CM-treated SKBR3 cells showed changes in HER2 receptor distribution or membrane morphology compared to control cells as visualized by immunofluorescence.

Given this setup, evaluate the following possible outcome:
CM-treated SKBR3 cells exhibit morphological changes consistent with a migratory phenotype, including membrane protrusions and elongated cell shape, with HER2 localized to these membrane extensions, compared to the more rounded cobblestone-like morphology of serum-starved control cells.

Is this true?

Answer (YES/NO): NO